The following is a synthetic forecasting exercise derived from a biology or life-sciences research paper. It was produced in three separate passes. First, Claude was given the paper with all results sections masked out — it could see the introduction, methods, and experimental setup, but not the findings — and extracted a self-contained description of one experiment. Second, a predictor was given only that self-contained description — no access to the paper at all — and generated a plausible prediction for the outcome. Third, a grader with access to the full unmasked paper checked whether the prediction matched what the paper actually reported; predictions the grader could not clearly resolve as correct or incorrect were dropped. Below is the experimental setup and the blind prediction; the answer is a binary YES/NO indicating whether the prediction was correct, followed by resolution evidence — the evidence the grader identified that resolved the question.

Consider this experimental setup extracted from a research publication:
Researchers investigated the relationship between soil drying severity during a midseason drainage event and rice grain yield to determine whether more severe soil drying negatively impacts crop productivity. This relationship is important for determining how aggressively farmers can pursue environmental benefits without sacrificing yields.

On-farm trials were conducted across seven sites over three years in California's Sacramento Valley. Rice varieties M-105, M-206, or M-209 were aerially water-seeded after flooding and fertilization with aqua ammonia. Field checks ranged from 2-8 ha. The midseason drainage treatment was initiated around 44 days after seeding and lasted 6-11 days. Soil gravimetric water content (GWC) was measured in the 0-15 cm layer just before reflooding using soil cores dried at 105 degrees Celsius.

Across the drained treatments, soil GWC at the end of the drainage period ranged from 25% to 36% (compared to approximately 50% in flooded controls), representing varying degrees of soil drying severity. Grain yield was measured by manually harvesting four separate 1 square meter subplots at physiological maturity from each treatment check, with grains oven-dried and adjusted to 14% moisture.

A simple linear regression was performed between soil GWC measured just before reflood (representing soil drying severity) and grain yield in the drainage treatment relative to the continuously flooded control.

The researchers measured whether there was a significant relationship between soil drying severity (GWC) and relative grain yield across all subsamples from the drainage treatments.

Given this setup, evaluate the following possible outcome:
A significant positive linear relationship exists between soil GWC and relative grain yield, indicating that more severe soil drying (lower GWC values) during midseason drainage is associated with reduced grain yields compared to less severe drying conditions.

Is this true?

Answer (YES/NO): NO